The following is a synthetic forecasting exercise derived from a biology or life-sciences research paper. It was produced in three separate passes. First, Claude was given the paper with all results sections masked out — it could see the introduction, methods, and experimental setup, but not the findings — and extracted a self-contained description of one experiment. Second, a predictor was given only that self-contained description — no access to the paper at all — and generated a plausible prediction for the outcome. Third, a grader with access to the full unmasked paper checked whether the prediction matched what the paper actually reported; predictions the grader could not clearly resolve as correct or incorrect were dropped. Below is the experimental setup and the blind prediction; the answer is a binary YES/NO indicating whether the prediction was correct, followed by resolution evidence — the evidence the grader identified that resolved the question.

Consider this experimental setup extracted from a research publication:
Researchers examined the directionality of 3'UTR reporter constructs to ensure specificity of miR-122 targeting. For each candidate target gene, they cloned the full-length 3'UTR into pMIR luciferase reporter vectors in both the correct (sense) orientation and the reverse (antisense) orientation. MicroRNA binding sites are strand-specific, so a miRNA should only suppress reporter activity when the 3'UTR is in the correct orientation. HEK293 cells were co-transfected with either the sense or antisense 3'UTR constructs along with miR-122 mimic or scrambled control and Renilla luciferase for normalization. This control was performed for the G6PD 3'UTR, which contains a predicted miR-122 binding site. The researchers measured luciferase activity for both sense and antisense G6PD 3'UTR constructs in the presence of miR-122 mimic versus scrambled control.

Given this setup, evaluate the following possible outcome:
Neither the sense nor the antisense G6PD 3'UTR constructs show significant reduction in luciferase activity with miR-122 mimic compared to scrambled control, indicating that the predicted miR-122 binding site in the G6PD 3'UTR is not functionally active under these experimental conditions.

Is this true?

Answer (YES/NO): NO